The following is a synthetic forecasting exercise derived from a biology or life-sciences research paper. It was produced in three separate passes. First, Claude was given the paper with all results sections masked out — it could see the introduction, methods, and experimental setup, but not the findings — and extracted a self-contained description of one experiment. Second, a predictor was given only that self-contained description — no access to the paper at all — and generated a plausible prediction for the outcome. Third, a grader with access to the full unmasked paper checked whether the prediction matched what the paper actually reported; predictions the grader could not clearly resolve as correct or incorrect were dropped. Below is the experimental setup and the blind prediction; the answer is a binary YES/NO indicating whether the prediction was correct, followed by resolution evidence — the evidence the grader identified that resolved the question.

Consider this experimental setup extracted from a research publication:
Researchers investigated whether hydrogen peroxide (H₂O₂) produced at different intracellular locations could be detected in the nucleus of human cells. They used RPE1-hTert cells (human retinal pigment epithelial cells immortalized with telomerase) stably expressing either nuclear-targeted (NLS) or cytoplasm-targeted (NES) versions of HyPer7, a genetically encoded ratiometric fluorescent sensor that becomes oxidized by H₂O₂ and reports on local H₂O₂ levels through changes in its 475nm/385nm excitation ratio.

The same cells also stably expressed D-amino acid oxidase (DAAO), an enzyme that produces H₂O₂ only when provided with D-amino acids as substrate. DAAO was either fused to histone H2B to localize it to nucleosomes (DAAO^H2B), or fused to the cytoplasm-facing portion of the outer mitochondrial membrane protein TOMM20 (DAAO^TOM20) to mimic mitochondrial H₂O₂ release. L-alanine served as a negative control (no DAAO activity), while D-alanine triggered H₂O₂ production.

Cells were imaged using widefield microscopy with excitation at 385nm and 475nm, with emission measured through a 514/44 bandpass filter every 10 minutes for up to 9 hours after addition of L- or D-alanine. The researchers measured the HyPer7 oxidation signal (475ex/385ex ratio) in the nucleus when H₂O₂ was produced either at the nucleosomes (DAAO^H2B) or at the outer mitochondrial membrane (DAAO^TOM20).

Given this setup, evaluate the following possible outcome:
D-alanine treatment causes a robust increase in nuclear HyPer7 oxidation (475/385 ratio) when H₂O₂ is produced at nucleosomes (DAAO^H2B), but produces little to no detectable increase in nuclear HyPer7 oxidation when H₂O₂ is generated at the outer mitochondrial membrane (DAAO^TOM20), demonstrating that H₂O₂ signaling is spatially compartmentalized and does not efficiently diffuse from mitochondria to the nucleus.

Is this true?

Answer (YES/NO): YES